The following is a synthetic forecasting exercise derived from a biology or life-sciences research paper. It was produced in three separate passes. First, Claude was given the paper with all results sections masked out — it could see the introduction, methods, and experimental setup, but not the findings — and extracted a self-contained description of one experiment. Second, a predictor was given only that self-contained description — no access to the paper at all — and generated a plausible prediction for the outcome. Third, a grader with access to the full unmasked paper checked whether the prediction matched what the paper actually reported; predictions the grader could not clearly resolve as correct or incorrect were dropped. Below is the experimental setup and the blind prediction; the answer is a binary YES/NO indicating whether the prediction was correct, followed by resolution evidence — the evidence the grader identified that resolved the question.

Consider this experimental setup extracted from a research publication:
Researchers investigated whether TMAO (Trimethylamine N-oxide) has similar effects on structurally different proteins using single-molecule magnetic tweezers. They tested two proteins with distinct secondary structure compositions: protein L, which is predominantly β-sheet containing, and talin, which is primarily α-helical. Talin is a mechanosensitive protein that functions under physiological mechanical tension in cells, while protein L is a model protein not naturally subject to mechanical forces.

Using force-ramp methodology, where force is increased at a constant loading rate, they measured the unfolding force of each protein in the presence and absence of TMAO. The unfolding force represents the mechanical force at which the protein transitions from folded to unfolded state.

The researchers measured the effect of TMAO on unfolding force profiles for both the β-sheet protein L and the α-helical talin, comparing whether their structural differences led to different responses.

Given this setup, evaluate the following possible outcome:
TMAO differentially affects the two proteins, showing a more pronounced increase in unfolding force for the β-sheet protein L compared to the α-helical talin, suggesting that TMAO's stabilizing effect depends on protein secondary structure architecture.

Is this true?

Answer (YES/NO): NO